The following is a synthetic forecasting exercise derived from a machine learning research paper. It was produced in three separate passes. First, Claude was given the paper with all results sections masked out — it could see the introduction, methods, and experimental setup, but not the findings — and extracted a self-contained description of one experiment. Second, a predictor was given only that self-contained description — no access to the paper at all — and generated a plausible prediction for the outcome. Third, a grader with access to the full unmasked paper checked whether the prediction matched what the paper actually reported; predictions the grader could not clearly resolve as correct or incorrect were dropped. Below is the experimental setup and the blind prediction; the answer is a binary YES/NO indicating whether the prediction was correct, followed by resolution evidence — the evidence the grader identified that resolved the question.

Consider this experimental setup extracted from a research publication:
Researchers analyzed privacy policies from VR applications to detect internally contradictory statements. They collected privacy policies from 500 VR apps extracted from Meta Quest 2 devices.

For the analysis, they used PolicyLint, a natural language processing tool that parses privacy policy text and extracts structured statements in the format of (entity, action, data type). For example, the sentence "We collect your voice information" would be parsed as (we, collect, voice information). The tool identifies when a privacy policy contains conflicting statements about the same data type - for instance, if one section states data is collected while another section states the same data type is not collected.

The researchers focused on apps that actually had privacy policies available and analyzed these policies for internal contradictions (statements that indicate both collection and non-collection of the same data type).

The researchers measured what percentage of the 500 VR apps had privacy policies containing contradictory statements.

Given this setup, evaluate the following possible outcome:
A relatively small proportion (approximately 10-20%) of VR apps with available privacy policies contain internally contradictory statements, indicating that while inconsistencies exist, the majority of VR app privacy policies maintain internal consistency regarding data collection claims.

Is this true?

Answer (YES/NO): NO